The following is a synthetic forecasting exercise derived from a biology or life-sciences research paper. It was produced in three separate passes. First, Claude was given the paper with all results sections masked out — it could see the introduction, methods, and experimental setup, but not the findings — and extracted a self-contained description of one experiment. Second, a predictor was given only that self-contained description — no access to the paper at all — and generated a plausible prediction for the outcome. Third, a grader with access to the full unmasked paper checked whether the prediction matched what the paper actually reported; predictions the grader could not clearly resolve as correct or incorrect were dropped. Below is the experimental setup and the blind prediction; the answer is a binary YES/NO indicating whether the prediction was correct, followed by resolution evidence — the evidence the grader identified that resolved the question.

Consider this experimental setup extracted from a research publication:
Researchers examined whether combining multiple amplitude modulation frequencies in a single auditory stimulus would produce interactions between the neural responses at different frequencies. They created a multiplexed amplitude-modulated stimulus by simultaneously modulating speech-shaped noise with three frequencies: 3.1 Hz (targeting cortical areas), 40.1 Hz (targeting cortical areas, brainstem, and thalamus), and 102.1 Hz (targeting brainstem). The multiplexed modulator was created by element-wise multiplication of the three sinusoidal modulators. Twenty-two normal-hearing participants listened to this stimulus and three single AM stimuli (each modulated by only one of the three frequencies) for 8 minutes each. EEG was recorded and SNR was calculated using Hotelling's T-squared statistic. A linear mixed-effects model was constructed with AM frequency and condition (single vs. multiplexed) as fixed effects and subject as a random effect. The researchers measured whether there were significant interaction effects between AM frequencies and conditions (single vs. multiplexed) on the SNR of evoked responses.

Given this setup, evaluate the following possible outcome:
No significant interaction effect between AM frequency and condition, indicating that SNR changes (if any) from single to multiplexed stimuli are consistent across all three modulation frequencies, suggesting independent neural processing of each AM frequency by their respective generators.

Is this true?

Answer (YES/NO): YES